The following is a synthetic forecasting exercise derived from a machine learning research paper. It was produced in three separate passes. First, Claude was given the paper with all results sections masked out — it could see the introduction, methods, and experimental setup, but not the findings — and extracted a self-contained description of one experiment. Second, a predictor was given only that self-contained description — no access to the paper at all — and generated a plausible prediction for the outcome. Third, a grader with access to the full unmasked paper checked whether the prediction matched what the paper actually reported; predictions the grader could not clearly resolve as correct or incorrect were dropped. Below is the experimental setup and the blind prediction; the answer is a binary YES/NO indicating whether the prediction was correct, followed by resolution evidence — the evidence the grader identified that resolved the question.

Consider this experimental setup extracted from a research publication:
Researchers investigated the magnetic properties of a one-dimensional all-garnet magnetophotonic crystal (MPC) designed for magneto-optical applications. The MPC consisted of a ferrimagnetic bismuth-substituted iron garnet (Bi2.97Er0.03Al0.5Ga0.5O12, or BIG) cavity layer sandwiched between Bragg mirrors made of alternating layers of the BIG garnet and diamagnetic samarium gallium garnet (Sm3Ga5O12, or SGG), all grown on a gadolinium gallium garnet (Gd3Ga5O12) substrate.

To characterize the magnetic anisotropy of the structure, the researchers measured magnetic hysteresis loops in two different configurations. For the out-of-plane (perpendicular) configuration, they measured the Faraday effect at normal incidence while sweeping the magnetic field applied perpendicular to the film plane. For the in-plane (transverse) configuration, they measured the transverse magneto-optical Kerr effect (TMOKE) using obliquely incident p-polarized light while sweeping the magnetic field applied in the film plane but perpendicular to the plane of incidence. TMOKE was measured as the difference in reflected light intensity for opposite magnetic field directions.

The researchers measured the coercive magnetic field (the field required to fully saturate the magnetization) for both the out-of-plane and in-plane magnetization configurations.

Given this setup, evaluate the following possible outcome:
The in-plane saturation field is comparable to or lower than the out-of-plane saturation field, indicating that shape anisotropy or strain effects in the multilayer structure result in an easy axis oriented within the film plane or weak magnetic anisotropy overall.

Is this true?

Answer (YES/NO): NO